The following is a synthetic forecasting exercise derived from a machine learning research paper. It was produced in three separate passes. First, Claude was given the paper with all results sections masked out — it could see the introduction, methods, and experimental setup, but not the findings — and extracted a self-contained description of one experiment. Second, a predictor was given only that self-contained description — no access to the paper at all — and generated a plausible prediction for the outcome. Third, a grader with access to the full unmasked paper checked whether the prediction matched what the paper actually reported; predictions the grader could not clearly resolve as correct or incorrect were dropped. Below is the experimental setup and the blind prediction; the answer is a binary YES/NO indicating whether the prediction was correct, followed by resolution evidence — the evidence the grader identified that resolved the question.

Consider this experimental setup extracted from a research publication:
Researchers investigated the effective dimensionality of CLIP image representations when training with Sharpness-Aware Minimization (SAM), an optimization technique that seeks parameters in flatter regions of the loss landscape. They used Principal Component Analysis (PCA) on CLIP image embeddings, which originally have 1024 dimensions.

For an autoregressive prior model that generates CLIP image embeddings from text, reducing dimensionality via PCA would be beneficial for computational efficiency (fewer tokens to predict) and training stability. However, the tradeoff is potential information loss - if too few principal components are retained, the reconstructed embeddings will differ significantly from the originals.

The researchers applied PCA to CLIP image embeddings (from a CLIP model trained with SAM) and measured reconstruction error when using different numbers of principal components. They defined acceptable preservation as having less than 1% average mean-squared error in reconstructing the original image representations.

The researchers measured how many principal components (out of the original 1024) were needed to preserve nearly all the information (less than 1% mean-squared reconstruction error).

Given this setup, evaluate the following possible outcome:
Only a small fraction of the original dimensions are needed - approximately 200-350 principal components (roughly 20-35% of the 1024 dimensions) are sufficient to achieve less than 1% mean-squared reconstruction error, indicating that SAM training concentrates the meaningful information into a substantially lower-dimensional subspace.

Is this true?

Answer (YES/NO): YES